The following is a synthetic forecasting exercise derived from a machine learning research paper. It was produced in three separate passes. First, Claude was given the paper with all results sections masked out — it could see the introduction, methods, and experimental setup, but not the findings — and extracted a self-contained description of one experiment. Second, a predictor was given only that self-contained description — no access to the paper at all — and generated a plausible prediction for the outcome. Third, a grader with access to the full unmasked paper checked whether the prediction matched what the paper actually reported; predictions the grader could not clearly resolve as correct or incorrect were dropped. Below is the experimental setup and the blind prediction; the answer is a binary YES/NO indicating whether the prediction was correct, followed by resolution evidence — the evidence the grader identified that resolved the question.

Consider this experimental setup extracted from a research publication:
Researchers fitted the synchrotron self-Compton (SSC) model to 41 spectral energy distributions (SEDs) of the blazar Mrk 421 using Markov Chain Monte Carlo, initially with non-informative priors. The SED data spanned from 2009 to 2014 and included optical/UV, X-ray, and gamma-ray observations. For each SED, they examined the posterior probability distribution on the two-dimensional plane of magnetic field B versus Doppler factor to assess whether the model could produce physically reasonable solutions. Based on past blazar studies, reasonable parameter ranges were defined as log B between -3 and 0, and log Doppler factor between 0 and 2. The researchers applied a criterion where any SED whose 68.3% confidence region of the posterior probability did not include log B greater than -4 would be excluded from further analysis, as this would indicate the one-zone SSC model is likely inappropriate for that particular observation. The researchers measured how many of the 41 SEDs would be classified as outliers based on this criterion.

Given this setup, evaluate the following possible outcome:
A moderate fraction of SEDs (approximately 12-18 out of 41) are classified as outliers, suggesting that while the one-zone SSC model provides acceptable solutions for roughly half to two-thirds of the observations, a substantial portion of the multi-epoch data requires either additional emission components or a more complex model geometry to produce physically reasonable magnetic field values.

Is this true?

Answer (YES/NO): NO